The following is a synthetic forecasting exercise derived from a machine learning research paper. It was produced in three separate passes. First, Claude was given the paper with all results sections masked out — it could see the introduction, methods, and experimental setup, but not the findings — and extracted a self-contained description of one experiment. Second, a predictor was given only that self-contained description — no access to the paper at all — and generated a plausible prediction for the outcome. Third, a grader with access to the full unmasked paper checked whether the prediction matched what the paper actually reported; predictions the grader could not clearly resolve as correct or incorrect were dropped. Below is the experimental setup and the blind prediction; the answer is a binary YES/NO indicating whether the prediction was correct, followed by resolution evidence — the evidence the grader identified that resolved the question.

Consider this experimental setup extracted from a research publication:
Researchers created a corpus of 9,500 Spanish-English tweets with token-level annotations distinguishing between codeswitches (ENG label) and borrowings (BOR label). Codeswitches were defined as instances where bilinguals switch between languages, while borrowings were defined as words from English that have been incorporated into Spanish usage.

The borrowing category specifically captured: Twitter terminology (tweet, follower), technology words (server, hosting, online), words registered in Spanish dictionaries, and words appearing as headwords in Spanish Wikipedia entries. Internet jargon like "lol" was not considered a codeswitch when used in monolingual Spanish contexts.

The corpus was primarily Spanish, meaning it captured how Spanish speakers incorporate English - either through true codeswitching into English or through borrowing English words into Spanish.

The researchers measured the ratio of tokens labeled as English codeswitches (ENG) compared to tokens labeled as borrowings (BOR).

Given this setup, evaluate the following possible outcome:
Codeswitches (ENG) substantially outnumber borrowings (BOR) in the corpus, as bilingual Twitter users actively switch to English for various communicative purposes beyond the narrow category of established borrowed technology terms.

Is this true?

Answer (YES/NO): YES